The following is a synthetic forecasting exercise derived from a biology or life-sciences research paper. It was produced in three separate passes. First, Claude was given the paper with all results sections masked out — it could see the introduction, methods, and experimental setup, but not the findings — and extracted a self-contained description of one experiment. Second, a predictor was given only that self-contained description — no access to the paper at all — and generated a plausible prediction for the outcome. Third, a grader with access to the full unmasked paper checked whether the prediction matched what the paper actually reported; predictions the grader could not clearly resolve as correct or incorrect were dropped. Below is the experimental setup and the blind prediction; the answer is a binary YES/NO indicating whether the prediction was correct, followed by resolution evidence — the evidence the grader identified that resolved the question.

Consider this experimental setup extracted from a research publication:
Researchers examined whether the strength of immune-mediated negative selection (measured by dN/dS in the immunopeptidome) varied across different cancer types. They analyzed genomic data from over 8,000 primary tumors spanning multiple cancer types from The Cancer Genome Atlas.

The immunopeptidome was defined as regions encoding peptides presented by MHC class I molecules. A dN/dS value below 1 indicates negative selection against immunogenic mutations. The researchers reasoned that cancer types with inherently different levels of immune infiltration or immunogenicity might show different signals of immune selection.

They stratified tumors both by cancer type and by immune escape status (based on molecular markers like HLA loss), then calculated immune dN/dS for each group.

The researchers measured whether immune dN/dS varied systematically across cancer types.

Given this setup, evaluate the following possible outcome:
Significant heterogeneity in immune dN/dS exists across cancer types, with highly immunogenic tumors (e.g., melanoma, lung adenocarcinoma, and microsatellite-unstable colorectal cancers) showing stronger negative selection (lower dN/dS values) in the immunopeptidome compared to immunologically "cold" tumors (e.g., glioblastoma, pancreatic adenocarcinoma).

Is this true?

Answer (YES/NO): NO